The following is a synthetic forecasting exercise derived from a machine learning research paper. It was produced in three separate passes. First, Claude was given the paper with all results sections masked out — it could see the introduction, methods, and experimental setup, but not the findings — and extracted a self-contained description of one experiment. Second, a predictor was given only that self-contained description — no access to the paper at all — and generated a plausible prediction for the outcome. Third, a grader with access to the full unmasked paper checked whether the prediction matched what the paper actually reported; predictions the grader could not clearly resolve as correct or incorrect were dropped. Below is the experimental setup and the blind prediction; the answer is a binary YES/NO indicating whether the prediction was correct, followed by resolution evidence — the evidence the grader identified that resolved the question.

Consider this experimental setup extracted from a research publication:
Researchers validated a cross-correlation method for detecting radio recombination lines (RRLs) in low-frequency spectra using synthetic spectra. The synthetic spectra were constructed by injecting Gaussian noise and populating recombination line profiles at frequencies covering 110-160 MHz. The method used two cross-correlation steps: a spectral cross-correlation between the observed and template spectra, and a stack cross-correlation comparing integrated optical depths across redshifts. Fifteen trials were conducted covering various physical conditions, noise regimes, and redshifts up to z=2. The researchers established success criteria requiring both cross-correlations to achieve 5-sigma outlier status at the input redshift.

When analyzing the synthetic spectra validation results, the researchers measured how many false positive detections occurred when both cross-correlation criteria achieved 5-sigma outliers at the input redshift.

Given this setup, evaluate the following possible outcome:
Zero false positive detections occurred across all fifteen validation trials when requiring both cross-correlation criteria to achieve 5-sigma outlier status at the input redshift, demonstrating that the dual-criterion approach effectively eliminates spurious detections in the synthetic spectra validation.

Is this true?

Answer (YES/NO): YES